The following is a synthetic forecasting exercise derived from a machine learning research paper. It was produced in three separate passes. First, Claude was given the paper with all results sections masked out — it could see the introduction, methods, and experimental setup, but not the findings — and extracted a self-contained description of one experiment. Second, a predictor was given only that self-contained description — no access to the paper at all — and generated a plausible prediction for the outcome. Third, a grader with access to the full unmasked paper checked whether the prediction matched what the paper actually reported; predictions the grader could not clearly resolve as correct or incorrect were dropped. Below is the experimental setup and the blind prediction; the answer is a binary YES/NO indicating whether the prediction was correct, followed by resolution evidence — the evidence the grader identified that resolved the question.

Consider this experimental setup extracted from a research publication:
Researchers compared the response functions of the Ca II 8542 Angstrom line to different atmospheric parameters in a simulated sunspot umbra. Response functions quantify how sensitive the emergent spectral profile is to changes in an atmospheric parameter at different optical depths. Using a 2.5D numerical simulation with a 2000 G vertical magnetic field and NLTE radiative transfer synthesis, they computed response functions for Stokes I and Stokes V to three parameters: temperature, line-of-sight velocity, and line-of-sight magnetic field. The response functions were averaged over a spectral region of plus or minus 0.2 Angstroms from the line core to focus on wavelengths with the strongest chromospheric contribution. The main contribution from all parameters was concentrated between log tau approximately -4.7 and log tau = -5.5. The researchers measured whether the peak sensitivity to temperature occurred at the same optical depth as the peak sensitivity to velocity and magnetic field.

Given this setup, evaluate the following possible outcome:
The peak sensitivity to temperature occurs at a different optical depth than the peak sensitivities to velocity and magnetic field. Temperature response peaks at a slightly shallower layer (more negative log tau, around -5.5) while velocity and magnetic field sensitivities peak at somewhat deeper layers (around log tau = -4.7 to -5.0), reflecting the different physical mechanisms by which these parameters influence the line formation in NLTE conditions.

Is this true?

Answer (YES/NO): NO